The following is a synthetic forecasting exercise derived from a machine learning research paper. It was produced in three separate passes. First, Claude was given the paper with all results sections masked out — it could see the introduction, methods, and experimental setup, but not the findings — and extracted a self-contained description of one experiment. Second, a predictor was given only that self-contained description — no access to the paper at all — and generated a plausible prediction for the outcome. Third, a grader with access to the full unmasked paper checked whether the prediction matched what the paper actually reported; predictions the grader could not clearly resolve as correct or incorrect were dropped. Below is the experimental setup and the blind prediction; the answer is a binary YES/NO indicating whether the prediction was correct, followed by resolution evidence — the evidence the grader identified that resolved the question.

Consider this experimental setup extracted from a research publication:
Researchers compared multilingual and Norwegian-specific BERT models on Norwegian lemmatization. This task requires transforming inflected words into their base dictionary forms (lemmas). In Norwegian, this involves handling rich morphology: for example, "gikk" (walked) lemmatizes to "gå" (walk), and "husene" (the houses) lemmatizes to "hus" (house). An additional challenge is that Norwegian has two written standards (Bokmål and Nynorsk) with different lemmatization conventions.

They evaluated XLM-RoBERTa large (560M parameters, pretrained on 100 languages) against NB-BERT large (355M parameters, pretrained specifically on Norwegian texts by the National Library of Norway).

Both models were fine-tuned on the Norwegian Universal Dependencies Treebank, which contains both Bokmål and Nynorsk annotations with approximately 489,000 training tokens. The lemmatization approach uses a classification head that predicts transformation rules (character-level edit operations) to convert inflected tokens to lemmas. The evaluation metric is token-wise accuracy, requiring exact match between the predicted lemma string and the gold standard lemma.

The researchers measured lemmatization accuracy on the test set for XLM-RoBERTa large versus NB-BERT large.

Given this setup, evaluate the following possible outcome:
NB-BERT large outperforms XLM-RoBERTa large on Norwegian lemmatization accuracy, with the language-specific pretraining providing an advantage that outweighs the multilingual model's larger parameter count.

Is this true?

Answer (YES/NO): NO